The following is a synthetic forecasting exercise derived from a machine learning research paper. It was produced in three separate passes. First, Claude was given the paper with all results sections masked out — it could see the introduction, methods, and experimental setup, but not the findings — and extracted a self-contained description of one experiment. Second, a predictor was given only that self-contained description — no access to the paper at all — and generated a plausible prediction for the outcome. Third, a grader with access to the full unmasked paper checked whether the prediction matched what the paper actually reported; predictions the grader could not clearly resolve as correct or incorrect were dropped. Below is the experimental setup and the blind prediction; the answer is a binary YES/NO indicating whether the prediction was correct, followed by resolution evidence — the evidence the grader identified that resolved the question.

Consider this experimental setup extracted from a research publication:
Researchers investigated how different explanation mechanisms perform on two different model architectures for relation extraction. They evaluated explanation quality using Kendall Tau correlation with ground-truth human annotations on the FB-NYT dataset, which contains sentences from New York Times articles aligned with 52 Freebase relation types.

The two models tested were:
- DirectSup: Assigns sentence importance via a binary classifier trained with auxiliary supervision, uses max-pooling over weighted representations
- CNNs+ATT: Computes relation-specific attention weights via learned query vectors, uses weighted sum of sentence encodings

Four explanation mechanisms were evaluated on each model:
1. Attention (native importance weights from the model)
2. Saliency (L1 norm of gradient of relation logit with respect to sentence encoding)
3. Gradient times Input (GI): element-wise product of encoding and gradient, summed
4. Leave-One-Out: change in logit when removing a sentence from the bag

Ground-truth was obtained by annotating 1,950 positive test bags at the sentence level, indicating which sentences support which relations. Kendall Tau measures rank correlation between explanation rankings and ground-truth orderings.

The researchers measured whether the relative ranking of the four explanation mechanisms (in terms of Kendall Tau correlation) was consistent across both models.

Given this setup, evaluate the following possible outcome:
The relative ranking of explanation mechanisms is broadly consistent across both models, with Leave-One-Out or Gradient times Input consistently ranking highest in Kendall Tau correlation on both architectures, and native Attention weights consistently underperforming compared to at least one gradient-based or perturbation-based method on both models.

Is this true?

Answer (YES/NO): NO